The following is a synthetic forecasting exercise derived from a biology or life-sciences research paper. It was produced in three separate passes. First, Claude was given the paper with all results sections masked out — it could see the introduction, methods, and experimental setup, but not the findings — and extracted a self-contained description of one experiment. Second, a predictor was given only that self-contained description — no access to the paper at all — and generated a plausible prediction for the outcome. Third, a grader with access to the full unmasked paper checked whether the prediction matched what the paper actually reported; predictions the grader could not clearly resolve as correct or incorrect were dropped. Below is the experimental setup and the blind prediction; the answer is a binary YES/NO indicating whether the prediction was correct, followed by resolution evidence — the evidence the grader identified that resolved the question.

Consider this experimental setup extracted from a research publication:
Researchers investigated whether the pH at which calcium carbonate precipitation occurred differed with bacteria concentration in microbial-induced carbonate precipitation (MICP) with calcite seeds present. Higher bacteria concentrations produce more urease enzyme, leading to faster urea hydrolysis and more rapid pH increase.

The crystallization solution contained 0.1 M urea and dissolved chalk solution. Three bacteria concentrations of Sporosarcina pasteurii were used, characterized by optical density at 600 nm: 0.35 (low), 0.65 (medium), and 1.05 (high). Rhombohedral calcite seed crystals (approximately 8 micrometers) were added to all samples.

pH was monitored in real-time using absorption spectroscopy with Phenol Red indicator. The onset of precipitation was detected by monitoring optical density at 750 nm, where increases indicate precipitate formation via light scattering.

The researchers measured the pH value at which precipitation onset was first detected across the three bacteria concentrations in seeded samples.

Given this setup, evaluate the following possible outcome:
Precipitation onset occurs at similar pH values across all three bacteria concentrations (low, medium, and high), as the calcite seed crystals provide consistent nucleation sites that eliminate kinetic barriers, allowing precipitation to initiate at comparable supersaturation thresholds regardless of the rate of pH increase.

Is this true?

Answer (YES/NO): NO